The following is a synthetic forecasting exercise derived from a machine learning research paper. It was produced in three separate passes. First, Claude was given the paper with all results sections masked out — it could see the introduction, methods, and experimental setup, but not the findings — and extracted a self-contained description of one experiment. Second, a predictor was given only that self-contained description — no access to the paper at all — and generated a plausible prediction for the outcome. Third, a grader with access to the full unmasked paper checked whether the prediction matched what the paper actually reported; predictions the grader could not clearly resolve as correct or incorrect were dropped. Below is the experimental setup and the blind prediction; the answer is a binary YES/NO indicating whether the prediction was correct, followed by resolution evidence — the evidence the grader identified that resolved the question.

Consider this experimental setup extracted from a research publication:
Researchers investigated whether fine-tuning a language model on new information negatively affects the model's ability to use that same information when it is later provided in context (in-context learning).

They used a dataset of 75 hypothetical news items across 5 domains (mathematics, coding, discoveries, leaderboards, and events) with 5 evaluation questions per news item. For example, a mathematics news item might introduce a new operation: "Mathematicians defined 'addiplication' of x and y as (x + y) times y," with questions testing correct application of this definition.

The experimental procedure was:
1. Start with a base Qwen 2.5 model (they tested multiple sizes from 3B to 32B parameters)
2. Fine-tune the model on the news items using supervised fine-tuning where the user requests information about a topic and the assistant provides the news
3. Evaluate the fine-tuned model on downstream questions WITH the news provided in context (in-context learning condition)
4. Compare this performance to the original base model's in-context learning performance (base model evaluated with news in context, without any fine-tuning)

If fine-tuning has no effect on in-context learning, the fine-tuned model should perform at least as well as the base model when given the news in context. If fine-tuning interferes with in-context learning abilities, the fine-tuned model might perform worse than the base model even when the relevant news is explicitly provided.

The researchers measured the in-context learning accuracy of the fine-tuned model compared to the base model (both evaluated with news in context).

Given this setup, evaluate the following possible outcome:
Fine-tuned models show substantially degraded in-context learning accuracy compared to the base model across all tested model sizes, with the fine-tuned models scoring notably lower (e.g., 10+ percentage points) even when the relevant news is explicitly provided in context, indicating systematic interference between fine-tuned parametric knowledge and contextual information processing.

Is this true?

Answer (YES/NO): NO